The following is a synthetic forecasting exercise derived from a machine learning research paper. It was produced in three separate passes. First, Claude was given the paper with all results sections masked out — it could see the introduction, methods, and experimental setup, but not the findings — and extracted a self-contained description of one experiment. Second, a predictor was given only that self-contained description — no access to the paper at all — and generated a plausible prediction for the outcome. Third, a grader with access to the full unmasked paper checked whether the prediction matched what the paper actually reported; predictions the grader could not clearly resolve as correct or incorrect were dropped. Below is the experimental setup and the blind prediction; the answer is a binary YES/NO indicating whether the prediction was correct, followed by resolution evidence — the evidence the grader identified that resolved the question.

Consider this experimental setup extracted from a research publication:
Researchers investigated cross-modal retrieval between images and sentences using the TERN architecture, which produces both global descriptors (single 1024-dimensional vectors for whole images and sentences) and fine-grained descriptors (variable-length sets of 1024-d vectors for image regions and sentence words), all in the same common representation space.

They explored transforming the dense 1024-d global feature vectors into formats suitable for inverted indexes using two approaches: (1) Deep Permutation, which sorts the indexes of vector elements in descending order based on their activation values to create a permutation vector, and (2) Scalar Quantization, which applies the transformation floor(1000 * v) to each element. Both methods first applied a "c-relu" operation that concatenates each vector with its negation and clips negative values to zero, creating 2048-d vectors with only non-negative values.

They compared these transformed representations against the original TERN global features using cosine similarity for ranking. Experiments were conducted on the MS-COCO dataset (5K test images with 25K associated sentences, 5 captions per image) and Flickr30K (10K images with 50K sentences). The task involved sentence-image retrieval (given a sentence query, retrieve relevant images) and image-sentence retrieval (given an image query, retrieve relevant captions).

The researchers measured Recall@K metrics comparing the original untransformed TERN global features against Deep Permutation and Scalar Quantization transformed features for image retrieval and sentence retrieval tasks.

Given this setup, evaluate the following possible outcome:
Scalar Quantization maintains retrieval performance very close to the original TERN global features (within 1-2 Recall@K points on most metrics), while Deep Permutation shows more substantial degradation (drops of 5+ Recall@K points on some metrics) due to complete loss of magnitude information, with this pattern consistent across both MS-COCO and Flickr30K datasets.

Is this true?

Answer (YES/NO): NO